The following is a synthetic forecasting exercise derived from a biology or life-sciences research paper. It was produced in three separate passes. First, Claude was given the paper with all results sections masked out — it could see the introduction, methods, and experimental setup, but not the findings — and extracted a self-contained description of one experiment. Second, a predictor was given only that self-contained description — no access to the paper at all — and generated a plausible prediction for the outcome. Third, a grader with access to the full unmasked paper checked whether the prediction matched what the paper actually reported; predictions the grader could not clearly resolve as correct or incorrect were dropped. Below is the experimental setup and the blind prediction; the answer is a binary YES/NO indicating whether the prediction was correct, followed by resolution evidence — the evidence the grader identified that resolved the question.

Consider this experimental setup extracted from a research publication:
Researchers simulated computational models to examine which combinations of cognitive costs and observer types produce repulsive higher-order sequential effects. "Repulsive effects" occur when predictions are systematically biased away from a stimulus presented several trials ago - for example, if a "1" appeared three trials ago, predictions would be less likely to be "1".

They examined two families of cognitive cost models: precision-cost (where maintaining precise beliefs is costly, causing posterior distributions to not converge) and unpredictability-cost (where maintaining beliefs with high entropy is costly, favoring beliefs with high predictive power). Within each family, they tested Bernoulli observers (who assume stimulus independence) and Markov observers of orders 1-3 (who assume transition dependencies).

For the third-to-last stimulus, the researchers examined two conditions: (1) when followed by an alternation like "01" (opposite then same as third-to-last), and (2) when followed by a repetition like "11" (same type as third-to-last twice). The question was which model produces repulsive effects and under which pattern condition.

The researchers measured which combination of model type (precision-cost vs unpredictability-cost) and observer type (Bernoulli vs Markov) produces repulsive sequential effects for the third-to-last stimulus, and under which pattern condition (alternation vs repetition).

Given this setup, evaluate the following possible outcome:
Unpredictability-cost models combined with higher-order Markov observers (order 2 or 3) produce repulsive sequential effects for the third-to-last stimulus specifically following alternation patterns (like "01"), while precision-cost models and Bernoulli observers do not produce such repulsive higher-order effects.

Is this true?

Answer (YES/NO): NO